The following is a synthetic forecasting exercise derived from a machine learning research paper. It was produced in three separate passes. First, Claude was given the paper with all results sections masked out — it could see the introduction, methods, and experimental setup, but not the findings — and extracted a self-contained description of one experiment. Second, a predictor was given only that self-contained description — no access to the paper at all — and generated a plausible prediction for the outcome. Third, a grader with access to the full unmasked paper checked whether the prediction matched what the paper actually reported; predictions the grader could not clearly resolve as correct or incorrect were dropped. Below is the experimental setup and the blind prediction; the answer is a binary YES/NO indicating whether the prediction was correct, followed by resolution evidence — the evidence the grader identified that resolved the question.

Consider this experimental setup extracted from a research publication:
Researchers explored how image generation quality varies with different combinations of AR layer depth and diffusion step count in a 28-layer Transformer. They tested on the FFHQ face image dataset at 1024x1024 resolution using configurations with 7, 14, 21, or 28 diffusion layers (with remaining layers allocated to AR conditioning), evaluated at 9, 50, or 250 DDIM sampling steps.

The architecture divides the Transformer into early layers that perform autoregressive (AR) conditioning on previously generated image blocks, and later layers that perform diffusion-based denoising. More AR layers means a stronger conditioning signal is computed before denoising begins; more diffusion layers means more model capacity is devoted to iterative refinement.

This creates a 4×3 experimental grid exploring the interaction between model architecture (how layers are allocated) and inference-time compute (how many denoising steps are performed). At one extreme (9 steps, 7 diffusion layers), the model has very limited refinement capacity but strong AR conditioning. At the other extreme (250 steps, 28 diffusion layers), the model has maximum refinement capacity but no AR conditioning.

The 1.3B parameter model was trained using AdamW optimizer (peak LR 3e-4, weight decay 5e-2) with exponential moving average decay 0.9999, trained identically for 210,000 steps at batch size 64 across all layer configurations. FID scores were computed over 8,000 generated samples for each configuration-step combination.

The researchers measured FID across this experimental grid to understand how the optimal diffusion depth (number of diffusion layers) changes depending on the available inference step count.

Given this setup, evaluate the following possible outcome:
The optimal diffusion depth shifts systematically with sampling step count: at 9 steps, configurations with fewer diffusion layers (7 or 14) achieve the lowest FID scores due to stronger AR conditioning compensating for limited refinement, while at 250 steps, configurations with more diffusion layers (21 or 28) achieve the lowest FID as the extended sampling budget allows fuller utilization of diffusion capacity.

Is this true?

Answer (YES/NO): YES